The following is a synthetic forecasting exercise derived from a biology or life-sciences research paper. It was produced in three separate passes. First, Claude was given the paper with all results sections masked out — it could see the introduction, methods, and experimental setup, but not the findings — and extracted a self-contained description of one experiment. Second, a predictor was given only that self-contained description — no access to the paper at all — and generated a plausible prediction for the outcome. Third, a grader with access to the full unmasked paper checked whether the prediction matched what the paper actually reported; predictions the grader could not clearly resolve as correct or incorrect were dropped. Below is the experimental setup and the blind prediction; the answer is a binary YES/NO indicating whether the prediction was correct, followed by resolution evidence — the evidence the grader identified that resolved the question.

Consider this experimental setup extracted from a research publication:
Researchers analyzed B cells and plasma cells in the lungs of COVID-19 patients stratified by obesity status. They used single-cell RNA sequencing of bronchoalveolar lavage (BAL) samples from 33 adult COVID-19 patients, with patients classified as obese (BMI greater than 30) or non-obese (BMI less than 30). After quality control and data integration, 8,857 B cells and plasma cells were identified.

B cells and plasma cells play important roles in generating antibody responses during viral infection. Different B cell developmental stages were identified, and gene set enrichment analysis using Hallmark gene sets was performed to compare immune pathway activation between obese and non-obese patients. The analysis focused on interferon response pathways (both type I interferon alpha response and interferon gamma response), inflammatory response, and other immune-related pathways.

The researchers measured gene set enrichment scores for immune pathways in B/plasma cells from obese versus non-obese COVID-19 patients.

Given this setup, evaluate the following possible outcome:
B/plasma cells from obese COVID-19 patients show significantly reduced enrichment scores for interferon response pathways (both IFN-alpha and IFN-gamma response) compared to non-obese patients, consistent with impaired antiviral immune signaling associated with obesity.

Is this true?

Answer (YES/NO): YES